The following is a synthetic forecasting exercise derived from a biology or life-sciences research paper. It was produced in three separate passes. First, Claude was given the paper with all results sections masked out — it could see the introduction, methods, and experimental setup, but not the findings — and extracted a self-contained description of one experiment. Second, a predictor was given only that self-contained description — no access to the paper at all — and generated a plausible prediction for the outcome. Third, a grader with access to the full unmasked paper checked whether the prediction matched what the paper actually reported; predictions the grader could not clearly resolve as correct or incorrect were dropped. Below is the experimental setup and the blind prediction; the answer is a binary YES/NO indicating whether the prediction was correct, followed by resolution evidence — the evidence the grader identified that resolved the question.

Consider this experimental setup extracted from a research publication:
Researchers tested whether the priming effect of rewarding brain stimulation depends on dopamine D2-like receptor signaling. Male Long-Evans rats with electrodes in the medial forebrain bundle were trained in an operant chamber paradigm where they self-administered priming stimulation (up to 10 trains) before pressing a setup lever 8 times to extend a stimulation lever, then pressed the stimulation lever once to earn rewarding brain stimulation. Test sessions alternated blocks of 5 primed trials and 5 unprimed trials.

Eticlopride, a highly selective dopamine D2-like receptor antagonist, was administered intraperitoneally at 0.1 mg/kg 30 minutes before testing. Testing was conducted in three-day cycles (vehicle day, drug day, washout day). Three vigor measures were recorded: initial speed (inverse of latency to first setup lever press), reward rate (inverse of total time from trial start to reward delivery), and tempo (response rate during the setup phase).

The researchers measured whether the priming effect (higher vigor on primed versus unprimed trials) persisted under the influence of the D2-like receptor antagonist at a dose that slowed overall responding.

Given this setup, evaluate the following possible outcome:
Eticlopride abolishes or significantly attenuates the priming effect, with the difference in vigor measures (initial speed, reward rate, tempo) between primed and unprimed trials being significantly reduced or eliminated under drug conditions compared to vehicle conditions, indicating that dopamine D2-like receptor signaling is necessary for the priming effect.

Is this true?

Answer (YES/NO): NO